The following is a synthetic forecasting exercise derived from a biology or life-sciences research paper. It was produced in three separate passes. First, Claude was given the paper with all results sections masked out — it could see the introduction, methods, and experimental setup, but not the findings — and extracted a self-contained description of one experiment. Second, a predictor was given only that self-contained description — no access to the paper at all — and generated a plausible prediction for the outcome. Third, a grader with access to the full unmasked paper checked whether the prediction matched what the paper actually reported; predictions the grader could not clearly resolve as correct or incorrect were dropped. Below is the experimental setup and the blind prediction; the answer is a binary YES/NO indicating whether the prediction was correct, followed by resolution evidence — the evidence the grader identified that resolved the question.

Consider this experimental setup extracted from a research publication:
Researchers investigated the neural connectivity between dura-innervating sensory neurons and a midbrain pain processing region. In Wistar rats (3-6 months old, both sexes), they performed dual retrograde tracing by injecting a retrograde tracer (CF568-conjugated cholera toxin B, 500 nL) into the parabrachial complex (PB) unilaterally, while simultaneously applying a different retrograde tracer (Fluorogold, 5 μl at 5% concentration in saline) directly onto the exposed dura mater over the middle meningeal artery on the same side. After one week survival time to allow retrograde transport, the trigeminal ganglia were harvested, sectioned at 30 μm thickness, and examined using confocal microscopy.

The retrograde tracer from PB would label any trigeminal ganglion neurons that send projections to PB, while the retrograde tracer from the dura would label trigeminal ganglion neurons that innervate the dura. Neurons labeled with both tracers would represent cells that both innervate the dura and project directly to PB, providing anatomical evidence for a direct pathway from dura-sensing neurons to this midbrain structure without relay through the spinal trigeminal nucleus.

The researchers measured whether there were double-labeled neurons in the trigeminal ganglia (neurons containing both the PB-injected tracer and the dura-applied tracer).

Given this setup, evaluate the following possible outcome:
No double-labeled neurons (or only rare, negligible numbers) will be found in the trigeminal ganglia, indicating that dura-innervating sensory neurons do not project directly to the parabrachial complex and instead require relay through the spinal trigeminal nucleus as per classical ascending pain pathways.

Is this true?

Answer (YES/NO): NO